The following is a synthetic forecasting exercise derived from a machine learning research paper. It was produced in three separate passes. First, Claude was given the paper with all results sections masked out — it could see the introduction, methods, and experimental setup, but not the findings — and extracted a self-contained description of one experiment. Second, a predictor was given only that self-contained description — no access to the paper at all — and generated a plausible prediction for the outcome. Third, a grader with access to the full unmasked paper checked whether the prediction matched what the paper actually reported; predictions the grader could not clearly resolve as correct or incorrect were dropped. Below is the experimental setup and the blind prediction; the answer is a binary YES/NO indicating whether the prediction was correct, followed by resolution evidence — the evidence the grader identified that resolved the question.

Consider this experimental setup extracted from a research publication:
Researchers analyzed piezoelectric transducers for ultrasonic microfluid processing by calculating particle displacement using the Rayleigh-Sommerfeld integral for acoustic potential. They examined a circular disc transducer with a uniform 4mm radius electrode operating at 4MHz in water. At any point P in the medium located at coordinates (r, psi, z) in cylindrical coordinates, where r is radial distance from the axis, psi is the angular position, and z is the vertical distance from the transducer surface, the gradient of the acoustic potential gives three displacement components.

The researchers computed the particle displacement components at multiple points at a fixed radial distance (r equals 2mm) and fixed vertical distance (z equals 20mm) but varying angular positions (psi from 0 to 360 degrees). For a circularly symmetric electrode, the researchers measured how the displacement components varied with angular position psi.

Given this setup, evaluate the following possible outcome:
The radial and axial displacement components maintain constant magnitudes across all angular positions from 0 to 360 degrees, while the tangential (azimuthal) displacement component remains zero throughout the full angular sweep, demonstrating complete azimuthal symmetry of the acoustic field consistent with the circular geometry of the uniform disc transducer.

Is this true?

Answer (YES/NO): NO